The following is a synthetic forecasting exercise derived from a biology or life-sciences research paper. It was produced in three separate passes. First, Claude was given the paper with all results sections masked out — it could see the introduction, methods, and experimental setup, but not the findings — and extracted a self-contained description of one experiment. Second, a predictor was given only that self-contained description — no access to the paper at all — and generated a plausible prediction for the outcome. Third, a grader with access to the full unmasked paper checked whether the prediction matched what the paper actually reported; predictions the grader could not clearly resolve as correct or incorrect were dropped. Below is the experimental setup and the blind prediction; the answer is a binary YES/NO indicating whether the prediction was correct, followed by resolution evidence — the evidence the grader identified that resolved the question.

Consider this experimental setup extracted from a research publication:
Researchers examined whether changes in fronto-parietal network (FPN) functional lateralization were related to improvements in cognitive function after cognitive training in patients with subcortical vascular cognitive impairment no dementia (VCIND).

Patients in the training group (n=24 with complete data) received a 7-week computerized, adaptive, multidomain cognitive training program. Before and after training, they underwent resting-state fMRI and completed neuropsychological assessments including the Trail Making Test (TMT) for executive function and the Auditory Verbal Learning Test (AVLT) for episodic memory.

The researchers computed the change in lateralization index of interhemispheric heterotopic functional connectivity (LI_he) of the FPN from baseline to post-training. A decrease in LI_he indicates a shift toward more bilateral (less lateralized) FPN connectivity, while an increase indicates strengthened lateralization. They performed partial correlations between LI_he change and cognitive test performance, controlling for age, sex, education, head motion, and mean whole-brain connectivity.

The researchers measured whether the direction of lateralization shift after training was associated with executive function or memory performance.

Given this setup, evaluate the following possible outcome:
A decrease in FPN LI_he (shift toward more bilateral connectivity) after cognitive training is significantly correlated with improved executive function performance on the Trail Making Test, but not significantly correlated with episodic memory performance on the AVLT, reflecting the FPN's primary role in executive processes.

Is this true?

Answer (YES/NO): NO